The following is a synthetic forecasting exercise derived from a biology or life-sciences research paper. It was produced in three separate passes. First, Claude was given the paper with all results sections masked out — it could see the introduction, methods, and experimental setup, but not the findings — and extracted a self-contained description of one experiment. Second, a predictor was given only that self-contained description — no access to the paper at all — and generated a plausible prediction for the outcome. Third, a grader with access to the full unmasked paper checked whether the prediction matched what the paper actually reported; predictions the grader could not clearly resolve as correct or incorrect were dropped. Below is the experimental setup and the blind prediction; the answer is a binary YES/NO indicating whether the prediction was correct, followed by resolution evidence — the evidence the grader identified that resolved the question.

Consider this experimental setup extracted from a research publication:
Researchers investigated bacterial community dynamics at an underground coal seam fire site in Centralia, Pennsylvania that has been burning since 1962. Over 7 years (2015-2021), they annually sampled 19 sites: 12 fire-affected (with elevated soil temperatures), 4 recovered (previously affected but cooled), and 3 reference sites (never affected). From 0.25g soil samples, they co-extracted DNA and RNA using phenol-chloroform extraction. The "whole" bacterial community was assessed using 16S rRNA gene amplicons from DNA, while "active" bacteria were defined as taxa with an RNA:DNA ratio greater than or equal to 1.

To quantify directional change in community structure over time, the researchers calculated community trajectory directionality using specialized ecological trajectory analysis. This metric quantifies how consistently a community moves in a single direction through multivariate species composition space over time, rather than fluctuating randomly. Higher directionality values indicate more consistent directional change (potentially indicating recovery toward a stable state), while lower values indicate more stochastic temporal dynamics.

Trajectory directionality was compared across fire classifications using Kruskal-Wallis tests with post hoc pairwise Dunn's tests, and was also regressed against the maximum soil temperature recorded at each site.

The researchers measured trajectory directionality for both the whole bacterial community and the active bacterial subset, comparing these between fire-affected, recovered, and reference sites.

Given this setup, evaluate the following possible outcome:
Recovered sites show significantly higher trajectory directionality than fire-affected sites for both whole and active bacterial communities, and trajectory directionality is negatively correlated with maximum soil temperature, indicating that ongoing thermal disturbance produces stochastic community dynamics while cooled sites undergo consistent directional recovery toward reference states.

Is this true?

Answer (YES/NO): NO